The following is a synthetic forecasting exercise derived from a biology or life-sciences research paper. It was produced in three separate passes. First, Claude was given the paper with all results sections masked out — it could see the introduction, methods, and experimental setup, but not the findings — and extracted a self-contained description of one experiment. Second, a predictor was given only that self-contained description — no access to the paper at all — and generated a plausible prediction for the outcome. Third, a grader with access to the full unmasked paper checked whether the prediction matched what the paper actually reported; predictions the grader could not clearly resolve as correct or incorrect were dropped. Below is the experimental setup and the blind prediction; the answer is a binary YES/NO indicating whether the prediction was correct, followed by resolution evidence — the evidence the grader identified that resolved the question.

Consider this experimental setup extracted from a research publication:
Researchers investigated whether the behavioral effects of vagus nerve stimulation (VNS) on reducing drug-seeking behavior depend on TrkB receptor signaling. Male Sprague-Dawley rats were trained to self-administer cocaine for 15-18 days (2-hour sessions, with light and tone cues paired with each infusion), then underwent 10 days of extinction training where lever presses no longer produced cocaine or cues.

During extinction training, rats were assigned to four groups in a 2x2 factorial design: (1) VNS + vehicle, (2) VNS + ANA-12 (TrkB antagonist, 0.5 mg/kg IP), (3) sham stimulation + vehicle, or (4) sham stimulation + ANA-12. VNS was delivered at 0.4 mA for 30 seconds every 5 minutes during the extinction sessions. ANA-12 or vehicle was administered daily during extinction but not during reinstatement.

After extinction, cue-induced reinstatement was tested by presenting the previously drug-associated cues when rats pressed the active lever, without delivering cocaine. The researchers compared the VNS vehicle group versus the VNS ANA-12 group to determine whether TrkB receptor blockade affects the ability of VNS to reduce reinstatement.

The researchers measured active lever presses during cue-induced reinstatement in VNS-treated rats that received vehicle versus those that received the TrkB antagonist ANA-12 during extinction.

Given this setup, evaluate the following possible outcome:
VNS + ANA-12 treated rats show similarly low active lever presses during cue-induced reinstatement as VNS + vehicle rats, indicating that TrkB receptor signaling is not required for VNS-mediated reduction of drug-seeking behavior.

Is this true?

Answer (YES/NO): NO